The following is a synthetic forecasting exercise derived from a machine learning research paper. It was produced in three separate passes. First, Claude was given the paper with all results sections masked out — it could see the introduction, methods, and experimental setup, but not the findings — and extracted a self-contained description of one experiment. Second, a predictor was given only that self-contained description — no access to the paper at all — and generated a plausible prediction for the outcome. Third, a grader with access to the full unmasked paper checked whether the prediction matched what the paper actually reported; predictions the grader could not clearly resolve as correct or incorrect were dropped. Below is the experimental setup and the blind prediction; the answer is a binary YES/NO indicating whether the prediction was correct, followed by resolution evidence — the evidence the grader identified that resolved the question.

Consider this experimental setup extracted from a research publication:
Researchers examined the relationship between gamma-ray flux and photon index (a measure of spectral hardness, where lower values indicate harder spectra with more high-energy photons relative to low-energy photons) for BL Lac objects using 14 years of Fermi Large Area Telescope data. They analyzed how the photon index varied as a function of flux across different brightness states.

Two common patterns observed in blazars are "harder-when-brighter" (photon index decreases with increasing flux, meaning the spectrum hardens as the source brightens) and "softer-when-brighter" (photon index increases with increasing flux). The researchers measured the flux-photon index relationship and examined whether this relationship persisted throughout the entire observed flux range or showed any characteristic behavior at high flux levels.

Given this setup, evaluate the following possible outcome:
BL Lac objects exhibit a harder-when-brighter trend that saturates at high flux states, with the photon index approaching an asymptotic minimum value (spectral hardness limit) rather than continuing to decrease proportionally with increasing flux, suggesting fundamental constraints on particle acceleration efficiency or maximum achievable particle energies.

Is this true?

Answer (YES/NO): NO